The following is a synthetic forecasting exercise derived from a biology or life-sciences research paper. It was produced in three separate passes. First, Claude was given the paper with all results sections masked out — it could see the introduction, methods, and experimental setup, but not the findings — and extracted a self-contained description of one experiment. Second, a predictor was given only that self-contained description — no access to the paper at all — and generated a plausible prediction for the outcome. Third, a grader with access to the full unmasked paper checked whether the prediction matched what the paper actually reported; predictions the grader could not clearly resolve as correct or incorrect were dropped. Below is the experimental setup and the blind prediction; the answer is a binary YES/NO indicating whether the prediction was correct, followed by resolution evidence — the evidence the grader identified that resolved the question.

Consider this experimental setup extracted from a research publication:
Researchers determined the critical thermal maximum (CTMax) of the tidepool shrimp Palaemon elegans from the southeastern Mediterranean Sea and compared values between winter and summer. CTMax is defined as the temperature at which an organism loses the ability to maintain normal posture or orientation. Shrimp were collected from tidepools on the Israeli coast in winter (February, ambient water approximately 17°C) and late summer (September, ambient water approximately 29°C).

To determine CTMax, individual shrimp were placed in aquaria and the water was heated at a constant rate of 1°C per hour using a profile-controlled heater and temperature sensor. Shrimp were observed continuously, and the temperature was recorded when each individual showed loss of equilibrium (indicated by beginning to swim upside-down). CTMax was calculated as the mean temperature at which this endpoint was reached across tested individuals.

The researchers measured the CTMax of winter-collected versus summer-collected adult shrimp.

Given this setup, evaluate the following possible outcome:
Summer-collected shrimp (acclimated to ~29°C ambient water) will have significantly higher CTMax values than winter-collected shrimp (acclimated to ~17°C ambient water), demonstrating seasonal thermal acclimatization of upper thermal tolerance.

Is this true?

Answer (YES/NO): YES